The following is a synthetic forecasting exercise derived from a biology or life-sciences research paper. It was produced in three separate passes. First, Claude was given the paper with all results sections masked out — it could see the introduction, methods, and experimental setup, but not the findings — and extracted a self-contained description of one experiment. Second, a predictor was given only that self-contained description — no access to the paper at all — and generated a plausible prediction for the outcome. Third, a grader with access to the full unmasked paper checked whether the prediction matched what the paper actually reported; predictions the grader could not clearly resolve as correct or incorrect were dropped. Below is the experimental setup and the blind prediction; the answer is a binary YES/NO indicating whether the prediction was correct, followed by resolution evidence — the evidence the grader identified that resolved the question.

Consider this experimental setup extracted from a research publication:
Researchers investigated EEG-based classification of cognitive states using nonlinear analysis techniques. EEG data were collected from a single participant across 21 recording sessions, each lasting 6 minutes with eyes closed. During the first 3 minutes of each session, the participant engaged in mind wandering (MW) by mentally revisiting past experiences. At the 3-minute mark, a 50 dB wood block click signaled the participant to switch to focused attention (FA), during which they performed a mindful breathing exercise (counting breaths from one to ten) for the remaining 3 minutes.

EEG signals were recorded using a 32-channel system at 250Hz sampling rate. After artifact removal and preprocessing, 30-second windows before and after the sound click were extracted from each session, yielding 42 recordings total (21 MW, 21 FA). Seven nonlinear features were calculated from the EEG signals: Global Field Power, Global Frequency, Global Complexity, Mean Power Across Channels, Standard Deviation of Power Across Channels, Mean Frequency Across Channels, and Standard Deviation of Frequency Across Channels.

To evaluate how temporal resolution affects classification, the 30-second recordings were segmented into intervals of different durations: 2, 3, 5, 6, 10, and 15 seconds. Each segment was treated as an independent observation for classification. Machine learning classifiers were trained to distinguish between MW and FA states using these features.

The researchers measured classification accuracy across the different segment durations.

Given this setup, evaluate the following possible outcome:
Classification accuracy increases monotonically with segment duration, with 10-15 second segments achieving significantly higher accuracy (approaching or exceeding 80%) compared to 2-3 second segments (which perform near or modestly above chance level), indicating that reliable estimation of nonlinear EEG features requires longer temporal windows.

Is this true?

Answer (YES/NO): NO